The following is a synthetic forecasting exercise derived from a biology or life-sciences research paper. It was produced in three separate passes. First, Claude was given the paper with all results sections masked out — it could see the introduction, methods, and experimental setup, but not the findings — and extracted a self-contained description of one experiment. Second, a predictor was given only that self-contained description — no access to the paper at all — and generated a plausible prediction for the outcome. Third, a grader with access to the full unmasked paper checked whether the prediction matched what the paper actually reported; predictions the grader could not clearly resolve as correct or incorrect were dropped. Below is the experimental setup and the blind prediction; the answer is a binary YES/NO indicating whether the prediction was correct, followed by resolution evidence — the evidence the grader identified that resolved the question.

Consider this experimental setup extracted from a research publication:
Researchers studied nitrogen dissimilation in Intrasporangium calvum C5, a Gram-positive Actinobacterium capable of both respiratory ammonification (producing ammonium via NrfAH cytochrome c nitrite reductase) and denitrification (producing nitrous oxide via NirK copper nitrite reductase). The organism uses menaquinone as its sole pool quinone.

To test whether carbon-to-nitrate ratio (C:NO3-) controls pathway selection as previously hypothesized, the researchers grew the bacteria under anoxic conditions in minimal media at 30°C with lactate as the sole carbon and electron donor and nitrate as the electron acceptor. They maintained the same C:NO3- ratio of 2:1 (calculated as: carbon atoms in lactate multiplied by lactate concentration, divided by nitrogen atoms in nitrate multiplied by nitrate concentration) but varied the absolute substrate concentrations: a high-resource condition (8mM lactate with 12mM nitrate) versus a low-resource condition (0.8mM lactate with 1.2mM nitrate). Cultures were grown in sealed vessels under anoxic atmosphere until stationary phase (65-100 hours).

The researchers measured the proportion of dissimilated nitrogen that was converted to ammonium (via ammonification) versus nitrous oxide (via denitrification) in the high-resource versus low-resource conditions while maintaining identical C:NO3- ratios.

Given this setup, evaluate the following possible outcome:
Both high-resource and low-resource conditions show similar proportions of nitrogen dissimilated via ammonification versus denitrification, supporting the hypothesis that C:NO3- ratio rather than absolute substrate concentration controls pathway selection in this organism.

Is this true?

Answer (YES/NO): NO